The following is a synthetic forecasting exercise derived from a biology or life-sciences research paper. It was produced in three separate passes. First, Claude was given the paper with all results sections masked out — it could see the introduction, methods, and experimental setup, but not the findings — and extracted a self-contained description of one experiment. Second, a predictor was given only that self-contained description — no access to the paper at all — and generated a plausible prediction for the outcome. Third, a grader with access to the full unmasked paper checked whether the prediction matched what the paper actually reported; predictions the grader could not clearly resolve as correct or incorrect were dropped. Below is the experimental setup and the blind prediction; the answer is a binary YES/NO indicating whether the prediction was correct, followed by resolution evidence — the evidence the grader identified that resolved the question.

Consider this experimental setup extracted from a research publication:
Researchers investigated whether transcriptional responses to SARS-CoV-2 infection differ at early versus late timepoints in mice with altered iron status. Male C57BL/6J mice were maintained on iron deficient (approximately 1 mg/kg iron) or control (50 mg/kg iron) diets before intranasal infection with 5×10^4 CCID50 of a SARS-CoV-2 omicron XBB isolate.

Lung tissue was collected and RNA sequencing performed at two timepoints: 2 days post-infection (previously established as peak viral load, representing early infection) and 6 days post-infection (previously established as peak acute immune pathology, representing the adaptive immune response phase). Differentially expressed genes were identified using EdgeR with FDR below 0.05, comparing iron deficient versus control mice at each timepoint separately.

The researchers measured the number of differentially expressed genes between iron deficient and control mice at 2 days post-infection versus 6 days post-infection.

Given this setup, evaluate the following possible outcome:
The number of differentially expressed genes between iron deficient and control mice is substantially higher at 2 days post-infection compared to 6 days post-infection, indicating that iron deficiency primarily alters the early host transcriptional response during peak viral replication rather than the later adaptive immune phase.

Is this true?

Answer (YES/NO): NO